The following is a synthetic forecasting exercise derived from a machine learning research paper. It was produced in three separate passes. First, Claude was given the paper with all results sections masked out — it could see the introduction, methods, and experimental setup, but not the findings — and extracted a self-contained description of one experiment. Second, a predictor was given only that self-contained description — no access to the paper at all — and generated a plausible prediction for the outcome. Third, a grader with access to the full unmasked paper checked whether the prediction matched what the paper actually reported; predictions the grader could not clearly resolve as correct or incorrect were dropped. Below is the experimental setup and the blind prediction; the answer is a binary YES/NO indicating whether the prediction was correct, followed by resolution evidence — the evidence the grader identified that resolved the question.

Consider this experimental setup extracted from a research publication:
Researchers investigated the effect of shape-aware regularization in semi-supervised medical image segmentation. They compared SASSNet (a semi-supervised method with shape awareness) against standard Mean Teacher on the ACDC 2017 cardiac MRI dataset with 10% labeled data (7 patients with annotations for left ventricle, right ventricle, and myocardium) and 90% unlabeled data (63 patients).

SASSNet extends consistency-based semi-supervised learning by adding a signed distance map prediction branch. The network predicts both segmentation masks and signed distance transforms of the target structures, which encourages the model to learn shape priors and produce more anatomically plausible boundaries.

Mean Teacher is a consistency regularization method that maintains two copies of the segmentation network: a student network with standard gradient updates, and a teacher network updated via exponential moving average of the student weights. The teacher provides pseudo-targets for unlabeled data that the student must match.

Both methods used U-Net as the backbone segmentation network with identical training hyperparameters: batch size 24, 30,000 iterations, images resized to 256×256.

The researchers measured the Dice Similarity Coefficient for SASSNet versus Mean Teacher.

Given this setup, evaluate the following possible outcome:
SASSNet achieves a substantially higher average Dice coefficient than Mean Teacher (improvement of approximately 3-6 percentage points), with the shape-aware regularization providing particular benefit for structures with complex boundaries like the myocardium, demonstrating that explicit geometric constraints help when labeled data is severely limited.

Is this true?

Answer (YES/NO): YES